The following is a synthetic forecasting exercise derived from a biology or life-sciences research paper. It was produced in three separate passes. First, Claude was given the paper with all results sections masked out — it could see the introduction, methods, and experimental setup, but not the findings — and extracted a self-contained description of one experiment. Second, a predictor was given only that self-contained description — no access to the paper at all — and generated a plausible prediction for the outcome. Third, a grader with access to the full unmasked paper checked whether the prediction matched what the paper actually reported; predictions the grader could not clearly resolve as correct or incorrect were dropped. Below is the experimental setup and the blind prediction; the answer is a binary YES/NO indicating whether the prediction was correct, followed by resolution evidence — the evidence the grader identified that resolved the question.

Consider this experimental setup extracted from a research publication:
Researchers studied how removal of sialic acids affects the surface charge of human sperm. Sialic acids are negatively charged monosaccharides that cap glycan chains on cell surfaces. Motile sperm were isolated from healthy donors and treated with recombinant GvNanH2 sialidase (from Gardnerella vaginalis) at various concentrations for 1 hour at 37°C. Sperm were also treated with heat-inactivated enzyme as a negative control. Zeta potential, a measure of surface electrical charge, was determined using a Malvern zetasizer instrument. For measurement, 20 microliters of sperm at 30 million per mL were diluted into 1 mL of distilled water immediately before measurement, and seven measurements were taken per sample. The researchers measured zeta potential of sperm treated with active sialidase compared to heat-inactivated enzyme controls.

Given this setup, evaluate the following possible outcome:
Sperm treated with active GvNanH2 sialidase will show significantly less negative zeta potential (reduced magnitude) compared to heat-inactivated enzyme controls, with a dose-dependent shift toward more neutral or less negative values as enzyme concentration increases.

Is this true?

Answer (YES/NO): YES